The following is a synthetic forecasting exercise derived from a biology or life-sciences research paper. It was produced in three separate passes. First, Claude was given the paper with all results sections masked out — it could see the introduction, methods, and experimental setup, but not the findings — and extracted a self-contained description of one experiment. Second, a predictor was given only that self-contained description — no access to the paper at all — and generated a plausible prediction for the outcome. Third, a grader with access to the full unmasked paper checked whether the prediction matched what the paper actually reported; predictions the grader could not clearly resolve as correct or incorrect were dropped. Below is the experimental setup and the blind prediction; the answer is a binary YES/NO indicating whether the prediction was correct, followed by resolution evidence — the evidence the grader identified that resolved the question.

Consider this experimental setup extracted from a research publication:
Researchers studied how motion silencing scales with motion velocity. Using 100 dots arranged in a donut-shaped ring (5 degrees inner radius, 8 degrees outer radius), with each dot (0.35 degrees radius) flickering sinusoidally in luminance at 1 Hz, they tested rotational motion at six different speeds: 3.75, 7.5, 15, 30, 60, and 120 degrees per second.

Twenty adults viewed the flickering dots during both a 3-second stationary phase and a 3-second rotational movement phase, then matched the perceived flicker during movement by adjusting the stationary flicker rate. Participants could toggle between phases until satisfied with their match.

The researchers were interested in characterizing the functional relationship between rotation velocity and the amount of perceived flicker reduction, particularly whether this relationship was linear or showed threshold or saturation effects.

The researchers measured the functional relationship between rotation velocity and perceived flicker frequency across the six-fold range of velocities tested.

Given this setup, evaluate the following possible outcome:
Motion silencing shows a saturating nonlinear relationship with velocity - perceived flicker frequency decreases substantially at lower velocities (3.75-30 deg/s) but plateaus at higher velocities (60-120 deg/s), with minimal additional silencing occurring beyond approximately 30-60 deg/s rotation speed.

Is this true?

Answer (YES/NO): YES